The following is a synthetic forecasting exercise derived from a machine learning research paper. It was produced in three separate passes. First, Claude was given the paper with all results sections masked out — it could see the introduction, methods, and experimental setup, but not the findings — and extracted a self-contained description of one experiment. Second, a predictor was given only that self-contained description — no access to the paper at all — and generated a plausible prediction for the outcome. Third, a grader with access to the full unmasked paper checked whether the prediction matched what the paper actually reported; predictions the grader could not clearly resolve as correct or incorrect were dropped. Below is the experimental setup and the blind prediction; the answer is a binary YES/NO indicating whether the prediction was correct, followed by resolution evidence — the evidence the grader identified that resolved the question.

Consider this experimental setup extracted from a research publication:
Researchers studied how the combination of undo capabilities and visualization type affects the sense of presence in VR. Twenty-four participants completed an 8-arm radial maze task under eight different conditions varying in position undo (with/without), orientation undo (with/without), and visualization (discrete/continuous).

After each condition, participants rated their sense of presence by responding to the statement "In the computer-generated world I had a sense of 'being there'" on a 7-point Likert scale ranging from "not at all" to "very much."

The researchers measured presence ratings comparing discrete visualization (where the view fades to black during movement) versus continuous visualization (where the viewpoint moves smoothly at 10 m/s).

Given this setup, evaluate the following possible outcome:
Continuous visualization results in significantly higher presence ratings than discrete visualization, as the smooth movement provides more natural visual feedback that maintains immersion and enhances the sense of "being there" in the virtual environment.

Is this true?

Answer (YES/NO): NO